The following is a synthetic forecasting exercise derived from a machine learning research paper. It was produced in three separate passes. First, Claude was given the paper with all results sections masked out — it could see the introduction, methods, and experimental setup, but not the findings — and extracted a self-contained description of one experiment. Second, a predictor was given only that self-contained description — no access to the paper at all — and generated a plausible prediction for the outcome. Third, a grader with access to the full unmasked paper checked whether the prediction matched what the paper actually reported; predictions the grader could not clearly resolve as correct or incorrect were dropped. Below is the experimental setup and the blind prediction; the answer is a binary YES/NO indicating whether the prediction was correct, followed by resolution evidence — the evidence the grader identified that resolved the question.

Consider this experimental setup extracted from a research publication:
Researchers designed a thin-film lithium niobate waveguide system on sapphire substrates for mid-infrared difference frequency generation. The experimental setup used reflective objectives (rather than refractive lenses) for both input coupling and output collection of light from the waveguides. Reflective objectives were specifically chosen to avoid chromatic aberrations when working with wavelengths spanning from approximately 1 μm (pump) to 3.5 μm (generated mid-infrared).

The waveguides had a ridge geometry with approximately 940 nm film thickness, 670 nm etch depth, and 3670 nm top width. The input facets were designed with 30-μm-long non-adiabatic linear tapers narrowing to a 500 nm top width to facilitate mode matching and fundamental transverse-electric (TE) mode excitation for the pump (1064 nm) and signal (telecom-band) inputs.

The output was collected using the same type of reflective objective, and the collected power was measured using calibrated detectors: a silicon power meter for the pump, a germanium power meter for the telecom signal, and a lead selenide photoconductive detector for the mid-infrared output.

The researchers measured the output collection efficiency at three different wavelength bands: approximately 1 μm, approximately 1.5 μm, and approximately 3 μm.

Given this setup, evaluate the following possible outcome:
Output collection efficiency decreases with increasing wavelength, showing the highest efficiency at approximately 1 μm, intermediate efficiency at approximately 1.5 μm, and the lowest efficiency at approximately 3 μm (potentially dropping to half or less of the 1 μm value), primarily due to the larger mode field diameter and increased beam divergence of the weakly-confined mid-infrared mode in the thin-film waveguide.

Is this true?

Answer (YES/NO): NO